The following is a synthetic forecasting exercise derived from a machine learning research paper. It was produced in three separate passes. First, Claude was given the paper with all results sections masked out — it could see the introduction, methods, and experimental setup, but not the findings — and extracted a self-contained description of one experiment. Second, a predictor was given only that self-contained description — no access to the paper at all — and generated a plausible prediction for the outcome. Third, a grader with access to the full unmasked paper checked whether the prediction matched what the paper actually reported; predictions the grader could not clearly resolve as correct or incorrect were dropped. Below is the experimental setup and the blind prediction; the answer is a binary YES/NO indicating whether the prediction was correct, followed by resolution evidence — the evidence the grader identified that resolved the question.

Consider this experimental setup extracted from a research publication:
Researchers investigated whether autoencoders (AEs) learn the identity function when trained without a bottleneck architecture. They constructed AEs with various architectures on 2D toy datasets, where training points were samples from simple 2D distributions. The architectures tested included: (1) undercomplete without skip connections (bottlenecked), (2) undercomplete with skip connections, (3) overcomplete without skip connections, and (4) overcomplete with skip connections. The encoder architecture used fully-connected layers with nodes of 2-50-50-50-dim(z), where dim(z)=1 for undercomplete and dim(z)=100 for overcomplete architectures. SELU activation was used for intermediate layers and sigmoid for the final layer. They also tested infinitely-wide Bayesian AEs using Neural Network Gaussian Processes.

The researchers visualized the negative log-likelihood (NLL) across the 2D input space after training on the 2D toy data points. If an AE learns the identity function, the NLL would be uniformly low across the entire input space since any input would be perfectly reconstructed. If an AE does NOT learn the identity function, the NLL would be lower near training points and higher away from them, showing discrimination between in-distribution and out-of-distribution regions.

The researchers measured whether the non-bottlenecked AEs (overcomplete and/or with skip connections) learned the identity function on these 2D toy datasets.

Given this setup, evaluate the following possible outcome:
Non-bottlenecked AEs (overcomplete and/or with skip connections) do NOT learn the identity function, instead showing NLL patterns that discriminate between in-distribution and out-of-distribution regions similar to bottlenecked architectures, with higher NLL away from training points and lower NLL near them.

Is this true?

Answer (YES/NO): YES